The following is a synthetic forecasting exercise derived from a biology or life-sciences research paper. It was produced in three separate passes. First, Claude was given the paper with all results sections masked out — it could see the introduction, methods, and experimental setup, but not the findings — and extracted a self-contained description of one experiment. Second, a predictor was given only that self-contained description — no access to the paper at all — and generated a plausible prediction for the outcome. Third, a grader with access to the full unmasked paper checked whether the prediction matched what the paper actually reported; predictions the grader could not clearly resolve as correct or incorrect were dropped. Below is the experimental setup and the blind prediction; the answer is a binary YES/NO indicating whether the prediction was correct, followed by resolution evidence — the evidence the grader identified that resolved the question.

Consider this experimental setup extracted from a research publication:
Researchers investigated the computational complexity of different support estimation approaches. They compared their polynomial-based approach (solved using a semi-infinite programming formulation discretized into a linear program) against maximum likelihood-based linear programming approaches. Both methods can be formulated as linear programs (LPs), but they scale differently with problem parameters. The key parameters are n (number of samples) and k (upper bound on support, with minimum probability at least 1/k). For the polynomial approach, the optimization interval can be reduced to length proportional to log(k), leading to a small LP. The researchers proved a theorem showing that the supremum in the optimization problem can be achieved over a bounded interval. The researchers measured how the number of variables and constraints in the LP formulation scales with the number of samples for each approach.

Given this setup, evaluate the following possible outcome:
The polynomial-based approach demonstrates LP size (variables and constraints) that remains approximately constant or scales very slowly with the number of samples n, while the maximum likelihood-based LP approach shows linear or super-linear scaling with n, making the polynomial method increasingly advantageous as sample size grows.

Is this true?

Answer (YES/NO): YES